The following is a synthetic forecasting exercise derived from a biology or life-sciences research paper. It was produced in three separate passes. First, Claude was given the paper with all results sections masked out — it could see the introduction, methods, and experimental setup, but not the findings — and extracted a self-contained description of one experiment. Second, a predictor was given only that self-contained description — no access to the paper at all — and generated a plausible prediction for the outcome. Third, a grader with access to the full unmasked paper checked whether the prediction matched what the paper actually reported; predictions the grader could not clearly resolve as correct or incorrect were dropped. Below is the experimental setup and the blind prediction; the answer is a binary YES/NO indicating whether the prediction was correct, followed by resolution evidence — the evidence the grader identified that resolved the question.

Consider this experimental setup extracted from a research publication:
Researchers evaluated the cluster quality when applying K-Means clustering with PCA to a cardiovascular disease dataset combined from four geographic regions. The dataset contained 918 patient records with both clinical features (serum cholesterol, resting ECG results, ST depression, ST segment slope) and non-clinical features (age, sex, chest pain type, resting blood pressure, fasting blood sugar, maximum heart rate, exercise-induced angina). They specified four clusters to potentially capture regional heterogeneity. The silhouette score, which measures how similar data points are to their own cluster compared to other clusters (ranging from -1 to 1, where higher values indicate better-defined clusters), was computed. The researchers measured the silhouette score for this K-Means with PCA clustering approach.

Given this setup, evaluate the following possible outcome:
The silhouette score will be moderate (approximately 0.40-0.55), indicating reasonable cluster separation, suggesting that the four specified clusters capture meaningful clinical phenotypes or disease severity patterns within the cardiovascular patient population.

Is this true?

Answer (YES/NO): NO